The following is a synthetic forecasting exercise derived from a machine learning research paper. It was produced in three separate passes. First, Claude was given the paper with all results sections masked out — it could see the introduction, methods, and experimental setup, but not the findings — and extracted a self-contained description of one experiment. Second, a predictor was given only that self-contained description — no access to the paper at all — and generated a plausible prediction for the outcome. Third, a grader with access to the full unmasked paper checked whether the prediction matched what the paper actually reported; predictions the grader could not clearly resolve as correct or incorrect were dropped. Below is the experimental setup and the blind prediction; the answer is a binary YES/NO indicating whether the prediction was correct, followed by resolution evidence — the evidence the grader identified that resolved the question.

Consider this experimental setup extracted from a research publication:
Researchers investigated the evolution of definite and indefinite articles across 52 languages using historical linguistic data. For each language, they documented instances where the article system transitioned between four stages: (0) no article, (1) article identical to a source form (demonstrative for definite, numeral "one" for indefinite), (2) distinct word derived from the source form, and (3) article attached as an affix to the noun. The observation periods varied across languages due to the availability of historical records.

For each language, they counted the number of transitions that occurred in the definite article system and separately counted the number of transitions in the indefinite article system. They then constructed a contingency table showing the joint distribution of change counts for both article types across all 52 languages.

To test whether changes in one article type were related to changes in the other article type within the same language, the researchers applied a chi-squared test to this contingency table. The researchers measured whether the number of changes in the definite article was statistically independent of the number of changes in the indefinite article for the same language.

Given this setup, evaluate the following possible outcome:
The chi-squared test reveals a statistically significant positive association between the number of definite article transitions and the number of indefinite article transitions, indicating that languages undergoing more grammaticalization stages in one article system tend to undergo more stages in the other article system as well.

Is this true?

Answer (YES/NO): NO